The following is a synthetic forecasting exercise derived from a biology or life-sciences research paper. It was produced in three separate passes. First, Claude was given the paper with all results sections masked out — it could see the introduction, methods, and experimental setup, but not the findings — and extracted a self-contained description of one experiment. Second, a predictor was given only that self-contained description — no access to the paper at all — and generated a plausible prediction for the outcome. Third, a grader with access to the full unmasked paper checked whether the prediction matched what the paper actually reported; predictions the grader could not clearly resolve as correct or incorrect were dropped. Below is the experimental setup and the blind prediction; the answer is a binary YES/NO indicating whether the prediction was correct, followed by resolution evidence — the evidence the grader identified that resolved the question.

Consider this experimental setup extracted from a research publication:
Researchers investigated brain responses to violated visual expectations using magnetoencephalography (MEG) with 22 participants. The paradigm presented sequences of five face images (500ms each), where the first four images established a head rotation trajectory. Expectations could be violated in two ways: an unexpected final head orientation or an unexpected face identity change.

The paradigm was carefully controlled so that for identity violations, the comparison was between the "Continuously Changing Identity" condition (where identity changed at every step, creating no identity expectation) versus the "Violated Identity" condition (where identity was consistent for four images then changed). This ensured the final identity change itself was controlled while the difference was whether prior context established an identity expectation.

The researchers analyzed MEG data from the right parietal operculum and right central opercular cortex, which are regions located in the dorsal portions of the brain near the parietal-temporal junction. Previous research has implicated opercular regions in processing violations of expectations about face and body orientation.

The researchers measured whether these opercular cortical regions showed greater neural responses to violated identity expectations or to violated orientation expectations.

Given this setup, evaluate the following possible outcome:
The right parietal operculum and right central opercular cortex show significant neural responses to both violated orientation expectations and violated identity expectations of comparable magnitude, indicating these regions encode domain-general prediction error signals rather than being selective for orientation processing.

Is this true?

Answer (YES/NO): NO